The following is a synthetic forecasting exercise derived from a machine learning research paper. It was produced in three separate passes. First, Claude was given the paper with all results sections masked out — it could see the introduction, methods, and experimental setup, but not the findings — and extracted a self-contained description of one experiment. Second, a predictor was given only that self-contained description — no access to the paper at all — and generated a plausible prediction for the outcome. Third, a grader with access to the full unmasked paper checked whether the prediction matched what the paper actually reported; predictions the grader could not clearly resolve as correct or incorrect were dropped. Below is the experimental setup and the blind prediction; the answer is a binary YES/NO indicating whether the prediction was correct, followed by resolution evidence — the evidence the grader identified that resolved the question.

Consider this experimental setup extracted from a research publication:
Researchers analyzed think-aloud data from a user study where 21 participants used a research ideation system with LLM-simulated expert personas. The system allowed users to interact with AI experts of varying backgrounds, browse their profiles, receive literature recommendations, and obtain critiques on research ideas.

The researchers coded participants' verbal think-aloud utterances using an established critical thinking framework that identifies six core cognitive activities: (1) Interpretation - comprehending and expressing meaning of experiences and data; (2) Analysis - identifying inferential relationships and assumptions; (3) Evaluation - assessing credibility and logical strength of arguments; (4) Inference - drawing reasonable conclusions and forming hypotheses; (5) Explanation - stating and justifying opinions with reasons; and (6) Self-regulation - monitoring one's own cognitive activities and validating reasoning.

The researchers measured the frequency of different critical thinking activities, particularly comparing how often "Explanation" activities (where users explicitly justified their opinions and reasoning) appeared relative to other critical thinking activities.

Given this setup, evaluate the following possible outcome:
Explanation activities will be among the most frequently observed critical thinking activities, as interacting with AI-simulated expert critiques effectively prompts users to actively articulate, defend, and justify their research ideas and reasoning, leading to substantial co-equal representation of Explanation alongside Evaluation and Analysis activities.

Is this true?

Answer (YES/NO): NO